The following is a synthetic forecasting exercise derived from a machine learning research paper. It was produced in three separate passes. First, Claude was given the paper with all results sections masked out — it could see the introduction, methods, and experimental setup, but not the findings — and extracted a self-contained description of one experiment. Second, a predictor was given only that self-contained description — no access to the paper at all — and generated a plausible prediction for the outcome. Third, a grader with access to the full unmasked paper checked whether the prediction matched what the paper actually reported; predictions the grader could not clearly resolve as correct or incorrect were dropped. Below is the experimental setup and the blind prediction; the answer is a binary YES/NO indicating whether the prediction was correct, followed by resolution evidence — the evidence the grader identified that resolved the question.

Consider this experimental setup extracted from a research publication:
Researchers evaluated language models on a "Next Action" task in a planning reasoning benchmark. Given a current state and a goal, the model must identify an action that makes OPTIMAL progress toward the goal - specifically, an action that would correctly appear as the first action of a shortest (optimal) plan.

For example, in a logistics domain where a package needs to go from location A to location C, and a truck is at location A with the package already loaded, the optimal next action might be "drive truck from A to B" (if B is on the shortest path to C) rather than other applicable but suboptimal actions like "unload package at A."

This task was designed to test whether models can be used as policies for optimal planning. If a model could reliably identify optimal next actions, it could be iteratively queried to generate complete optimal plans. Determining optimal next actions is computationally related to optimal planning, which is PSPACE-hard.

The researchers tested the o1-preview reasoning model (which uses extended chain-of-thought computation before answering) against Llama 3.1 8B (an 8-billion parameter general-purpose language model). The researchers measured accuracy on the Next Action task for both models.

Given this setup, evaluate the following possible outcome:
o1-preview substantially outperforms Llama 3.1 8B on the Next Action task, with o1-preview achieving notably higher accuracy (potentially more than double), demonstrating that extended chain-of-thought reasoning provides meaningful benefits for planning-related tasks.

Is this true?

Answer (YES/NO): YES